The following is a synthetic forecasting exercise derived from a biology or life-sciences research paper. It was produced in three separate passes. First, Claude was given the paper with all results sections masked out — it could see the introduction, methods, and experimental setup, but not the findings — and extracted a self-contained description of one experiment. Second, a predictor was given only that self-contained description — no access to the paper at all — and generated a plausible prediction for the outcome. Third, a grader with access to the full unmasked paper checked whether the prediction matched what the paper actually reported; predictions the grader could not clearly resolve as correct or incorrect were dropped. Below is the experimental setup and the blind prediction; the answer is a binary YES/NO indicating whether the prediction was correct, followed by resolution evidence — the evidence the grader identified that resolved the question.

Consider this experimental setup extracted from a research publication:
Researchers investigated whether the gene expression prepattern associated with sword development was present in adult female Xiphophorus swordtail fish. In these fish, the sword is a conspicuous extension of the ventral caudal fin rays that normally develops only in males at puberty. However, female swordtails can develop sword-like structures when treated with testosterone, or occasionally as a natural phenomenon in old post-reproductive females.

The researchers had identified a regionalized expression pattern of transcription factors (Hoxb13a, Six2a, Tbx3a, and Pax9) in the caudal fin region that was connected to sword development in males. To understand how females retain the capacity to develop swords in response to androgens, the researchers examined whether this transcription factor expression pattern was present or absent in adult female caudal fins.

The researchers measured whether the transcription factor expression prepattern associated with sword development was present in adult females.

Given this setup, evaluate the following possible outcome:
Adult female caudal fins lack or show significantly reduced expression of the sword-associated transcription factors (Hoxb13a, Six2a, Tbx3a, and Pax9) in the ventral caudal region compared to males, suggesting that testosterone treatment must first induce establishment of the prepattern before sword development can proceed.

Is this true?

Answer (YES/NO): NO